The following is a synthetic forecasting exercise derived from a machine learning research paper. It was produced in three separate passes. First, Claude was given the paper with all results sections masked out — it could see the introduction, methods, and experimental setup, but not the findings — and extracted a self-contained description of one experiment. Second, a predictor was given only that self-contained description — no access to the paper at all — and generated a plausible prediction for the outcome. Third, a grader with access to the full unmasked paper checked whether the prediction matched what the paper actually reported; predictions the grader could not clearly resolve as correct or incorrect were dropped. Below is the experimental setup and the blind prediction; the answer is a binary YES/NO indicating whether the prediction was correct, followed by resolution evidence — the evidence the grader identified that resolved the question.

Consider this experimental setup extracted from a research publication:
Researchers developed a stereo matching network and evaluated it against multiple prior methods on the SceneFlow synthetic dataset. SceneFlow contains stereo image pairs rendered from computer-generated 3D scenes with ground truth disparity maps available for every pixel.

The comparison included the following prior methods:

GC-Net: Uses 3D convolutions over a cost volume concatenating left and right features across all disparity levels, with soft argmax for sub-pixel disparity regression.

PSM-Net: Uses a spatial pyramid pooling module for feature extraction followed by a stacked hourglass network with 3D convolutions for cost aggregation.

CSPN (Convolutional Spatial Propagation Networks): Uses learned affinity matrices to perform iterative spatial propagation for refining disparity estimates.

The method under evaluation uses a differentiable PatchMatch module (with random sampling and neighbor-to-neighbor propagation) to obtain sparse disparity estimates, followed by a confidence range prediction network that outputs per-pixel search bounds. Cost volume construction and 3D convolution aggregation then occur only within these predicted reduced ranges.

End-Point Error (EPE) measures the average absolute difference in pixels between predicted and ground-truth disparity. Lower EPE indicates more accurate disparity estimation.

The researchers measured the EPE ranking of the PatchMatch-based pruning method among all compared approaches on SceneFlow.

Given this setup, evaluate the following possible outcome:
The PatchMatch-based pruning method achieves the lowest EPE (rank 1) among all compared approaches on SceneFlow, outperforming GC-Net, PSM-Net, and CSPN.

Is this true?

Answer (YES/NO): NO